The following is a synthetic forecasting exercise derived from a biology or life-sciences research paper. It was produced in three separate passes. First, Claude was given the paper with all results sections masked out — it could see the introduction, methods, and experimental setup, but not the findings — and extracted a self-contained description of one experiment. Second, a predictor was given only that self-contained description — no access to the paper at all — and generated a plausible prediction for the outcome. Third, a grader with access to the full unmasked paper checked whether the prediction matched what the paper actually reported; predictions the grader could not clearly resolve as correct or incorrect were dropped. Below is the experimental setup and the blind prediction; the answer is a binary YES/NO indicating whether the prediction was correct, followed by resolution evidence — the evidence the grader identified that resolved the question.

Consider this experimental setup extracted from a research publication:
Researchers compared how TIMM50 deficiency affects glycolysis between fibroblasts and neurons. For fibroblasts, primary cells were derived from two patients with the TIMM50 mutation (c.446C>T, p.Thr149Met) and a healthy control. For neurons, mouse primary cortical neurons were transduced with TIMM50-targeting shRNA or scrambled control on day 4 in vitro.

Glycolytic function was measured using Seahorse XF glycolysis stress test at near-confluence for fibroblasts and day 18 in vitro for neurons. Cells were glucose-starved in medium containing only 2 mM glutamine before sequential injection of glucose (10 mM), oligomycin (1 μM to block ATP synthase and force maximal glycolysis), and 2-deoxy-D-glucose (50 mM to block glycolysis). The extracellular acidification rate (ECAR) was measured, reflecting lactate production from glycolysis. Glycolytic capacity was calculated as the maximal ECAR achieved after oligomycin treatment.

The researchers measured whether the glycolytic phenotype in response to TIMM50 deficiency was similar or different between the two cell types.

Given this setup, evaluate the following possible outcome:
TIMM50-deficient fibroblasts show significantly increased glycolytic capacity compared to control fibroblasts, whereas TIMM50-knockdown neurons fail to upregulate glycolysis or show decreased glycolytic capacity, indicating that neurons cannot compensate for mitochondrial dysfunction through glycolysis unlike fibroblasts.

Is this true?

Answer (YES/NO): NO